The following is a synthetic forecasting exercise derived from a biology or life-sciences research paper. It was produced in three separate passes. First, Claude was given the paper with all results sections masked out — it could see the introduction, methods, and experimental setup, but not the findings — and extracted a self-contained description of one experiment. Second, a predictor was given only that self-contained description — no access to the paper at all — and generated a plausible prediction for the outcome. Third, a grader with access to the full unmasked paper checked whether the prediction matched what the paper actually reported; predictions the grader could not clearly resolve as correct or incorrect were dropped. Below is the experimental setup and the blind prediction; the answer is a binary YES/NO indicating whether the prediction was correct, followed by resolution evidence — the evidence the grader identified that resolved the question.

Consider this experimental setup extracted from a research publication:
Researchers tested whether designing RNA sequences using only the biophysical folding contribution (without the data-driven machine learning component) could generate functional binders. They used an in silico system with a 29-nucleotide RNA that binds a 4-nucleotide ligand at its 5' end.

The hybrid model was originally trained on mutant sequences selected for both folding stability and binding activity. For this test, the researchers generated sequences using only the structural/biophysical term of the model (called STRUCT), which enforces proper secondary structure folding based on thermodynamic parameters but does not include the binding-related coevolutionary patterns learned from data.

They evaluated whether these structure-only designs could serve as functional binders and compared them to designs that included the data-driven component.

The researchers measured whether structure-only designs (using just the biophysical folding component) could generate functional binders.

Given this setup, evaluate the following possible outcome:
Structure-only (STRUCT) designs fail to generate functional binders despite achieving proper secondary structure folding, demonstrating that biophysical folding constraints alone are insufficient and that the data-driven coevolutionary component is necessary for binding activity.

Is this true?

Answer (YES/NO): NO